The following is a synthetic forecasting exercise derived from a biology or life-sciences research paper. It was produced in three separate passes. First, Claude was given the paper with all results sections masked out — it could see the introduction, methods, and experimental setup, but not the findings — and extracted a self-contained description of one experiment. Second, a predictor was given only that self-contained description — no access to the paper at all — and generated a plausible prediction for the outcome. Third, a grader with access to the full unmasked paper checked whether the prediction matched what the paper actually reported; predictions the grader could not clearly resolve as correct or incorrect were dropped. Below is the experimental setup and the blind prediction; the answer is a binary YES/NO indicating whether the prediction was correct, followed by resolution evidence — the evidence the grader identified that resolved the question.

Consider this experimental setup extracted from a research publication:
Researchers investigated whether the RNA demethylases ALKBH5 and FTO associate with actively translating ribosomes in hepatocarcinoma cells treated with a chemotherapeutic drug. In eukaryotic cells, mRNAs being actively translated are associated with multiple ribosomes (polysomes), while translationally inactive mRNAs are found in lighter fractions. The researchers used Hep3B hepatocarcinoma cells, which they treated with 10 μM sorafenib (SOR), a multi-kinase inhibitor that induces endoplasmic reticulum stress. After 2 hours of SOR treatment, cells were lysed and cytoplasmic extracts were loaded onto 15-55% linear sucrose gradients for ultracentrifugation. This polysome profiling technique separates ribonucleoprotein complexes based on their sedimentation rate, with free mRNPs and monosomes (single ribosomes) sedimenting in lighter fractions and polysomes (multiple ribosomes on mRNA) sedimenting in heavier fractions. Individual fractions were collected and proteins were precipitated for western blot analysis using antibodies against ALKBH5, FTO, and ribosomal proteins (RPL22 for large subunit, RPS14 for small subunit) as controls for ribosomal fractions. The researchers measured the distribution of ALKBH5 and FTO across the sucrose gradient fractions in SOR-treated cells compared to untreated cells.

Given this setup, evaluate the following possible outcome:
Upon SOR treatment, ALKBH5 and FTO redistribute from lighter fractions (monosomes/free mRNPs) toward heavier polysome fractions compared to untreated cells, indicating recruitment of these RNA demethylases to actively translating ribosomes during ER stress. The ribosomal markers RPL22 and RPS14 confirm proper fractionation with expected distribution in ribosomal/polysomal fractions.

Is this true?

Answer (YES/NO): NO